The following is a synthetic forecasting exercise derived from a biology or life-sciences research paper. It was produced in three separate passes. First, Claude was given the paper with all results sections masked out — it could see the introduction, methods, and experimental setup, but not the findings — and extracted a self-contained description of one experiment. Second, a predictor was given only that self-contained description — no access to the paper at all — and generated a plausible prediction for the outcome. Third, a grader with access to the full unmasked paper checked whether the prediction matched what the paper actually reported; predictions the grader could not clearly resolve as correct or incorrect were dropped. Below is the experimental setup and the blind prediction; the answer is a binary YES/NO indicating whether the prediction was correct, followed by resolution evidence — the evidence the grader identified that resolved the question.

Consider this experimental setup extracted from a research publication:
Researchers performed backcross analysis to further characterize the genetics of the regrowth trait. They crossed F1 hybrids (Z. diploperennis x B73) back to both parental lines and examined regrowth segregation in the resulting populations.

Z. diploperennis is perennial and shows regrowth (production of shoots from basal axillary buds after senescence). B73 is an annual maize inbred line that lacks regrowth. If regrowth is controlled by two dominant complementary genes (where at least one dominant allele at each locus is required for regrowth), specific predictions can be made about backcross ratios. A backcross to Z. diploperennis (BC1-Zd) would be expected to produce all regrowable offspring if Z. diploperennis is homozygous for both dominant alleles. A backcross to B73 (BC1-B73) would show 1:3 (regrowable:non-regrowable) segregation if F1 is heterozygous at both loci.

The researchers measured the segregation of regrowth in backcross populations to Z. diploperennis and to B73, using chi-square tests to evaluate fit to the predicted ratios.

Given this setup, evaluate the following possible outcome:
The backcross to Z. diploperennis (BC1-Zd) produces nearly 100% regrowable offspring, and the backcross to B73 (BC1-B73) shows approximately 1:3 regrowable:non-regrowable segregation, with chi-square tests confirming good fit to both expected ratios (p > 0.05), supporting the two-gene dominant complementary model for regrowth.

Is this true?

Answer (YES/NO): NO